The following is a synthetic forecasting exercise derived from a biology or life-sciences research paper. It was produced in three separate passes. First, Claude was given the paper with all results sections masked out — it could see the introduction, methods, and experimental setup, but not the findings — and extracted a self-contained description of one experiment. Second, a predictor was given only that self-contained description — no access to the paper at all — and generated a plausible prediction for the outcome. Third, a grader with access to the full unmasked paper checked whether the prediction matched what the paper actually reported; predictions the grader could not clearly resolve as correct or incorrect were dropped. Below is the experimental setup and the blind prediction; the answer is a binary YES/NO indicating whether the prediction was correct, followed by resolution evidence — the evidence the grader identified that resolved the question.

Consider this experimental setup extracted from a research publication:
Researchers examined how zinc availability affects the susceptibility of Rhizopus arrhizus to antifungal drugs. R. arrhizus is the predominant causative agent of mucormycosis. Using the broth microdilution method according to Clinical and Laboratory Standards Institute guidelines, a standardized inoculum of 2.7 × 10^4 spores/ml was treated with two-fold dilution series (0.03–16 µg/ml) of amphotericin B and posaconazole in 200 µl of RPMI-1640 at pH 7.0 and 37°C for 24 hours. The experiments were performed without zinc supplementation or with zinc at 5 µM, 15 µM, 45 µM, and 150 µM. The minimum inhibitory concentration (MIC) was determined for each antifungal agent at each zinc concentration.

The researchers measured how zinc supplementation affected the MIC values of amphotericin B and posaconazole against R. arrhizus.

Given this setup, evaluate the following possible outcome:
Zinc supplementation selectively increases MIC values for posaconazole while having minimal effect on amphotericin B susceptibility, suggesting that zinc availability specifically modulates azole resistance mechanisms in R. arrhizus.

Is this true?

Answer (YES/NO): NO